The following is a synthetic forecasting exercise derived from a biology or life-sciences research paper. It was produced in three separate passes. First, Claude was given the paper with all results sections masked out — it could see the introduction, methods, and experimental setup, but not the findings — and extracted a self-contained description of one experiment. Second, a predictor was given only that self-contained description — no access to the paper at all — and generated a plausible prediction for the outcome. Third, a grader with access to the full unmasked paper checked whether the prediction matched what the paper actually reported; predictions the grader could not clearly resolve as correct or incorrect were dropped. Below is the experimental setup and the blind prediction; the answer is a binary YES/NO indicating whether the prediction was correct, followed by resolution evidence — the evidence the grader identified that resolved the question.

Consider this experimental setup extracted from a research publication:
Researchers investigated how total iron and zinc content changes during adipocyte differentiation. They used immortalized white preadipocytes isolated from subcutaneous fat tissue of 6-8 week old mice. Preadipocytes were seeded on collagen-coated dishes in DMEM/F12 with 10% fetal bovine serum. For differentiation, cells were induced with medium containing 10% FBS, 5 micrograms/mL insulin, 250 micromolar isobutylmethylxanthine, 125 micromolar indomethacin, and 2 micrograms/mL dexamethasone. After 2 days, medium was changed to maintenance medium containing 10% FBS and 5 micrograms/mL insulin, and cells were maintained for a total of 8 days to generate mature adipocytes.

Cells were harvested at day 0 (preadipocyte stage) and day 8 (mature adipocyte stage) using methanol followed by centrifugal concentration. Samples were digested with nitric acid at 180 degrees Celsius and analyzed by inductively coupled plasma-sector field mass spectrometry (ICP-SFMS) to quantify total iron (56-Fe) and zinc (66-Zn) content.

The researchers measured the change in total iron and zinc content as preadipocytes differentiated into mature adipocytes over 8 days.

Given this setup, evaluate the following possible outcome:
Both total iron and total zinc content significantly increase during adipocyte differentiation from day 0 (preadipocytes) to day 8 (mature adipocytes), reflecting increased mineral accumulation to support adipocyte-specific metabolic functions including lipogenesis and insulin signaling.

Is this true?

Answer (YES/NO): NO